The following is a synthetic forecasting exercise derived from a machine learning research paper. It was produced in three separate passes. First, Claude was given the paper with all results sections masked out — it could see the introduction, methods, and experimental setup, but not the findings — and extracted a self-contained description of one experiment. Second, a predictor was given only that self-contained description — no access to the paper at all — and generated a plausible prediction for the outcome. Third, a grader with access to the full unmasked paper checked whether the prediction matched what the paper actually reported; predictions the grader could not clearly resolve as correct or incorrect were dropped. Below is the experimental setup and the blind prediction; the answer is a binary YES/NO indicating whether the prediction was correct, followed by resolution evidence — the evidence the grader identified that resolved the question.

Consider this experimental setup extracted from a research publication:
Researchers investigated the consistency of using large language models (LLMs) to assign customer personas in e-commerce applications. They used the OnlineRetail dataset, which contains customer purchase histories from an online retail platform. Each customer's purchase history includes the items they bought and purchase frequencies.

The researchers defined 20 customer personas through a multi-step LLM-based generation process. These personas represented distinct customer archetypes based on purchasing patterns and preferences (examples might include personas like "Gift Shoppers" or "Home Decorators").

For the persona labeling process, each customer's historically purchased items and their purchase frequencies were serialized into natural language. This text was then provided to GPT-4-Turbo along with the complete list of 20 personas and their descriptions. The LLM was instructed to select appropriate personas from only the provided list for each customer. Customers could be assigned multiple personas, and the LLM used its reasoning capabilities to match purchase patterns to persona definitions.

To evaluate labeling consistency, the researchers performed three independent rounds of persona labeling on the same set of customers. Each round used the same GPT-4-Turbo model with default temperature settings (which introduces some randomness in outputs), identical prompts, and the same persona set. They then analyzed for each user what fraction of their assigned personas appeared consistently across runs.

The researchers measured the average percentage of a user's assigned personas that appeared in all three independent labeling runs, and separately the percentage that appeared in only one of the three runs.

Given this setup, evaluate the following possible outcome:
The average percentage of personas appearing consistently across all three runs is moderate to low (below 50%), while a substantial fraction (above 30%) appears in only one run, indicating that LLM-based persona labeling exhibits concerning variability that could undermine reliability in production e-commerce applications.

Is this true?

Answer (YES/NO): YES